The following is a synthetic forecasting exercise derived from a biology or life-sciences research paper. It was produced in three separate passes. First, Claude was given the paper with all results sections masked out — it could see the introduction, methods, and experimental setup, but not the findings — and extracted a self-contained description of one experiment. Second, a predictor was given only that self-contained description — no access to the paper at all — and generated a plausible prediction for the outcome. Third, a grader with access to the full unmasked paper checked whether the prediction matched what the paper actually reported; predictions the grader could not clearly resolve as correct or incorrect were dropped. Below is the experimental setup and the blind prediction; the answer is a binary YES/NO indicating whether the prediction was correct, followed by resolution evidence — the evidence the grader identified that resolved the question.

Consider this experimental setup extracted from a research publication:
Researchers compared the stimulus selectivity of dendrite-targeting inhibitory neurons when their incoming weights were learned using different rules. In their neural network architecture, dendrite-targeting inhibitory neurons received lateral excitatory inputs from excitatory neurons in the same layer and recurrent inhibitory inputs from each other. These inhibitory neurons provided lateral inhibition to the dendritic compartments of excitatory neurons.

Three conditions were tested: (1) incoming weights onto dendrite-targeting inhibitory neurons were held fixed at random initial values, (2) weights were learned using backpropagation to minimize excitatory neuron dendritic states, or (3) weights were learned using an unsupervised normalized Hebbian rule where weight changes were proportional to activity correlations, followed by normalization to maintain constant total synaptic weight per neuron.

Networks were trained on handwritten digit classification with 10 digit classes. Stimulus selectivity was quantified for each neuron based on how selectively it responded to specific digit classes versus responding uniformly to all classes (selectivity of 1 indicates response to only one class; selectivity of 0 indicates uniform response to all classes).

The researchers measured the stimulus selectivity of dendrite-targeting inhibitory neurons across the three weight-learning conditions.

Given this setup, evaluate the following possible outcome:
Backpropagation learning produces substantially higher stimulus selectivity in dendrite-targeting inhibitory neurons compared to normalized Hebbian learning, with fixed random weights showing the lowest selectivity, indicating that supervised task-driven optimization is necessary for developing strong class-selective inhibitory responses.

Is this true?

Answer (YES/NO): NO